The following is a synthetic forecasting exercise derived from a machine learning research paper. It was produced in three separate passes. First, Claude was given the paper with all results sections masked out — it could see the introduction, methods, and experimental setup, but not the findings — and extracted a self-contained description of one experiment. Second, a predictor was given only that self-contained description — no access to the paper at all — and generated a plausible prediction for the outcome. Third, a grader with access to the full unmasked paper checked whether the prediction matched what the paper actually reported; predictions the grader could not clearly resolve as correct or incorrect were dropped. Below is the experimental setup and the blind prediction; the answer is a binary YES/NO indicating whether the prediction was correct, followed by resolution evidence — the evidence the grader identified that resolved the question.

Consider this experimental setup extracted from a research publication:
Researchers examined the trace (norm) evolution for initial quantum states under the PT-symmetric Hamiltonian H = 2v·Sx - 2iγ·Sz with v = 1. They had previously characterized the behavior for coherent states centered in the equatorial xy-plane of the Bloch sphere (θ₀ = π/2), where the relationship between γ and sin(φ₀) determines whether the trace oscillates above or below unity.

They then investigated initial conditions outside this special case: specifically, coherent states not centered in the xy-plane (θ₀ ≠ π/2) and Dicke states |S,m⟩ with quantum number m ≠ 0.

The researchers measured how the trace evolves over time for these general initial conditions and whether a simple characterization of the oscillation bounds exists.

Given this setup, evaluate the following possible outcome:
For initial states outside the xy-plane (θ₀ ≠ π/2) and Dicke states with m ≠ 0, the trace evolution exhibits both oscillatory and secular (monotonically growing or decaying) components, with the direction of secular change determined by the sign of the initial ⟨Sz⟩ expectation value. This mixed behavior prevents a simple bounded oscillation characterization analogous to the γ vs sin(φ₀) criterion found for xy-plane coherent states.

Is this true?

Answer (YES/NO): NO